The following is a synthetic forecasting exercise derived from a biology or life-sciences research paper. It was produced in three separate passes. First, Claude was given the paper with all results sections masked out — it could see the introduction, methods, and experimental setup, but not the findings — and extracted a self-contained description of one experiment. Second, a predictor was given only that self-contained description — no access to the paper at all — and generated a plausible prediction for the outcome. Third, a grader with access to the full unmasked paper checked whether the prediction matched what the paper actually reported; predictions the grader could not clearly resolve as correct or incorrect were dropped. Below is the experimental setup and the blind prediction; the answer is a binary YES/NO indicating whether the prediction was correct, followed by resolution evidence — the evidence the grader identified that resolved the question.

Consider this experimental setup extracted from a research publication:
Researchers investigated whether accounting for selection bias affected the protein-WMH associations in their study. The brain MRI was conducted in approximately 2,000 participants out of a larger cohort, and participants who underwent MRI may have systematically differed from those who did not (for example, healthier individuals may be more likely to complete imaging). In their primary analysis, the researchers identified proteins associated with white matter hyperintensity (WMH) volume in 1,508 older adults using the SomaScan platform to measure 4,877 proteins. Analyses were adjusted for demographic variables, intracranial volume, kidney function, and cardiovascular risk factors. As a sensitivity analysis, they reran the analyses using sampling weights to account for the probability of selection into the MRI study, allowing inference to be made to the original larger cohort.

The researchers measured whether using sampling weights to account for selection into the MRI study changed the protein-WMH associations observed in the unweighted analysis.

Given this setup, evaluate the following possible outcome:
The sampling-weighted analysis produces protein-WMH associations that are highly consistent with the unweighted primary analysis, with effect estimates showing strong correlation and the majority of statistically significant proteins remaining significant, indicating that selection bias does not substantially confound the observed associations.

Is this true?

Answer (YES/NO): YES